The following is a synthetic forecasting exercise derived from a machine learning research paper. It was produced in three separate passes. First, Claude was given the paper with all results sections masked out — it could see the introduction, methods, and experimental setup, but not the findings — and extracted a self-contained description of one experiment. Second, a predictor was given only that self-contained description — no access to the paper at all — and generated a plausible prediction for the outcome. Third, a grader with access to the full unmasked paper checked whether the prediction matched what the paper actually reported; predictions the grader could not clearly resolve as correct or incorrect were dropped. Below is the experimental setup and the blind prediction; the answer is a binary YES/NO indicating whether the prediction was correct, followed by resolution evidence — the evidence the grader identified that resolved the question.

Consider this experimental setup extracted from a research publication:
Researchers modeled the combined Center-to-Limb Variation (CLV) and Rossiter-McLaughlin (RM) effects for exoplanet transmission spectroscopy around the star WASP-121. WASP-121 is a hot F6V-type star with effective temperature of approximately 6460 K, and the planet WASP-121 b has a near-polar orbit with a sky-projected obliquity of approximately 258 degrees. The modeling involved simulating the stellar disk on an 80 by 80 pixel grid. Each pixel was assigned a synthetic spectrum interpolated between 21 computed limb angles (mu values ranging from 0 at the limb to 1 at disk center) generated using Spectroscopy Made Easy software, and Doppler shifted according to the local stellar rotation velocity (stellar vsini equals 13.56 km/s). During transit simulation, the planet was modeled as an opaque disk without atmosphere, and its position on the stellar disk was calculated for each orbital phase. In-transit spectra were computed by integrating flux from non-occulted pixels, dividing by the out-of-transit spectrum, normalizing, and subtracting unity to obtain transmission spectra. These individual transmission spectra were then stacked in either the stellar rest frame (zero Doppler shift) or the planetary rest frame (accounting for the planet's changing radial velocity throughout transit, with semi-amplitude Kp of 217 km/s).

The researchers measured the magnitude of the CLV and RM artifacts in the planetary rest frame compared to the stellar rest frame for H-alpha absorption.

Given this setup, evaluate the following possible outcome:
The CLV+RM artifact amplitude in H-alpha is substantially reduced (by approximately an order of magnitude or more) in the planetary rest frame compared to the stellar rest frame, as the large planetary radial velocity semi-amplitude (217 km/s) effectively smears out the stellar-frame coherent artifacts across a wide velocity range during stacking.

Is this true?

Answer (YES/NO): NO